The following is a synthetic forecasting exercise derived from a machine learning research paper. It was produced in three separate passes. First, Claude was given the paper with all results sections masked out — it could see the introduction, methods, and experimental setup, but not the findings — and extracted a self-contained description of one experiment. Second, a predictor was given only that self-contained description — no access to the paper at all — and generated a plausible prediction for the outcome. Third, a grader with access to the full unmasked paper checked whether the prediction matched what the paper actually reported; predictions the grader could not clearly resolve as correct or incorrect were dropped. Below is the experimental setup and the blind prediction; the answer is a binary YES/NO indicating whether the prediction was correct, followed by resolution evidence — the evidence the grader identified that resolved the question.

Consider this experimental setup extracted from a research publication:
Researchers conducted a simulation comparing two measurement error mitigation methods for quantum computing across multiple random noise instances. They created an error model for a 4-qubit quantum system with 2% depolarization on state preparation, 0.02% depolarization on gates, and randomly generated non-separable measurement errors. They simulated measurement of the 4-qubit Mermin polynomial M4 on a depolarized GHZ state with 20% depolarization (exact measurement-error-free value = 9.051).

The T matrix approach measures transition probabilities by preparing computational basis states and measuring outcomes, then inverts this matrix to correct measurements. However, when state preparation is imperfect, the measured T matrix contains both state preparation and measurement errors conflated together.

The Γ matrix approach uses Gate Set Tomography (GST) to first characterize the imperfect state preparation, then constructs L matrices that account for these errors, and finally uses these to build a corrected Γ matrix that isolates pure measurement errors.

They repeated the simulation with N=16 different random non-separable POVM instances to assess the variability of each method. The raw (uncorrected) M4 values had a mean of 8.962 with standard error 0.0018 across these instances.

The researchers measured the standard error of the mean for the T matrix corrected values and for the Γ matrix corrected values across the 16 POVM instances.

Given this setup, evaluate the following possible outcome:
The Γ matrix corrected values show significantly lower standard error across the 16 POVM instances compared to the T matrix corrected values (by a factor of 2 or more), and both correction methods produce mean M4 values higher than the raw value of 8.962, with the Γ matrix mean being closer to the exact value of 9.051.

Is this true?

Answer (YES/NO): NO